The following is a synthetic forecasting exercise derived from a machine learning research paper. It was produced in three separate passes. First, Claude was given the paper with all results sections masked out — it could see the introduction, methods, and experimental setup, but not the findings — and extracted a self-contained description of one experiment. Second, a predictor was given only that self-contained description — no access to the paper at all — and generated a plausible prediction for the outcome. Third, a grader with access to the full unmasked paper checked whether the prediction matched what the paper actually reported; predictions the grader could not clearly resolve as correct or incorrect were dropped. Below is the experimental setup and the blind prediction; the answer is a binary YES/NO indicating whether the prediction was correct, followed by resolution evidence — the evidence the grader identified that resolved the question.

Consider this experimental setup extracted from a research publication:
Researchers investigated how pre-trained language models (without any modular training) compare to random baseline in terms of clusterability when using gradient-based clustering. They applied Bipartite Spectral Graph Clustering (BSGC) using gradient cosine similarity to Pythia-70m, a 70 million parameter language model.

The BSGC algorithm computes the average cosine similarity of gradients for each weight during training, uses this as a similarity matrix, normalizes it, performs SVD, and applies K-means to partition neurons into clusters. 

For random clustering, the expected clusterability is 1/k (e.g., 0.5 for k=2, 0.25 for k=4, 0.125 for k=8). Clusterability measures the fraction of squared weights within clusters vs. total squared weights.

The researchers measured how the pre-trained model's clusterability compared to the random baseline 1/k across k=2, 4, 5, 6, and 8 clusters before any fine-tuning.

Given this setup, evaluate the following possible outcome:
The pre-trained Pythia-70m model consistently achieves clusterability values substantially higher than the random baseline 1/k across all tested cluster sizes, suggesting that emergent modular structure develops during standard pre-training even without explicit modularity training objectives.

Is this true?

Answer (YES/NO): NO